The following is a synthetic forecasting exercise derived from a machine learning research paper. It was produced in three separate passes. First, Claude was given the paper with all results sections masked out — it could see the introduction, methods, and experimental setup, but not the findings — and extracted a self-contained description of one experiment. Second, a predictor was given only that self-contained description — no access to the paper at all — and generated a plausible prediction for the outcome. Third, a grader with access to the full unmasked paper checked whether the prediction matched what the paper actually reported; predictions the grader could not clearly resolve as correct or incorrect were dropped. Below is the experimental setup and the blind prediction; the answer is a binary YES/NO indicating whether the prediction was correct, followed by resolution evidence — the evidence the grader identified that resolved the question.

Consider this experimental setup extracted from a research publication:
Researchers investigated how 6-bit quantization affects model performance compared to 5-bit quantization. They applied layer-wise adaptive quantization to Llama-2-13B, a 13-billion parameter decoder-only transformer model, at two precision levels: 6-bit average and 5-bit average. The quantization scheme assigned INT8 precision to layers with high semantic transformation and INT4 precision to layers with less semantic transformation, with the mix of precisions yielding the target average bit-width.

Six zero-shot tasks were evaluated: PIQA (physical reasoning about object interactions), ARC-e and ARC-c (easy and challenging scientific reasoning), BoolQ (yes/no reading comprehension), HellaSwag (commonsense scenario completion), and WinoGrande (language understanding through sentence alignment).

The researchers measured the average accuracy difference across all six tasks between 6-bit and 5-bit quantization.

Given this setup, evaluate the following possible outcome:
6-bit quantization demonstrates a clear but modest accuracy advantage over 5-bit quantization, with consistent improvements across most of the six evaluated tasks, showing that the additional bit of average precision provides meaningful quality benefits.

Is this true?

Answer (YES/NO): YES